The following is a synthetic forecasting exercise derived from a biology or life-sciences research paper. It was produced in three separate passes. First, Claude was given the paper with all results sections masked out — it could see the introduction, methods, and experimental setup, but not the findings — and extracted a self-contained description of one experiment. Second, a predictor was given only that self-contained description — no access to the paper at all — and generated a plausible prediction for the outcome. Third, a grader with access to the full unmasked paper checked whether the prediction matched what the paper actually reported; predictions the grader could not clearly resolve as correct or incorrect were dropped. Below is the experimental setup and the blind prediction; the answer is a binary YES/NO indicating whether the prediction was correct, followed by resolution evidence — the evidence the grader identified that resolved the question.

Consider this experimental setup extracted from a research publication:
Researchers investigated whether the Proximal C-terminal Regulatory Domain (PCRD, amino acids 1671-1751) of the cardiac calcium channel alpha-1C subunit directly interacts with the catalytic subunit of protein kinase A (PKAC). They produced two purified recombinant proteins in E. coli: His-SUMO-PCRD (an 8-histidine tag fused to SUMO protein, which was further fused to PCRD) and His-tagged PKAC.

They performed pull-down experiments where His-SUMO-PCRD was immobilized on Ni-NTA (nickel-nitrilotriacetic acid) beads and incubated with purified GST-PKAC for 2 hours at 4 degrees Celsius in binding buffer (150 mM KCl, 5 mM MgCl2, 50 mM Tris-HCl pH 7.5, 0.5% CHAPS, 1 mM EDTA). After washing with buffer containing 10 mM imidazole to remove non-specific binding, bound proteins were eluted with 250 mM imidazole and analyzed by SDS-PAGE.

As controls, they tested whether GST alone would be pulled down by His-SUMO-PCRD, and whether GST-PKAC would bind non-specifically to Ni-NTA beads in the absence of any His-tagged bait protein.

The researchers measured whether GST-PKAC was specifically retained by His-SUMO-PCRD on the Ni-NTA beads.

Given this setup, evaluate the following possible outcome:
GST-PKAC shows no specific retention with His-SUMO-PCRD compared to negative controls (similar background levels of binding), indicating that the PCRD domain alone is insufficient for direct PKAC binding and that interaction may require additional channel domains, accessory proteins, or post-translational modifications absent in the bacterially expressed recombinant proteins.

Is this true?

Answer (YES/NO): NO